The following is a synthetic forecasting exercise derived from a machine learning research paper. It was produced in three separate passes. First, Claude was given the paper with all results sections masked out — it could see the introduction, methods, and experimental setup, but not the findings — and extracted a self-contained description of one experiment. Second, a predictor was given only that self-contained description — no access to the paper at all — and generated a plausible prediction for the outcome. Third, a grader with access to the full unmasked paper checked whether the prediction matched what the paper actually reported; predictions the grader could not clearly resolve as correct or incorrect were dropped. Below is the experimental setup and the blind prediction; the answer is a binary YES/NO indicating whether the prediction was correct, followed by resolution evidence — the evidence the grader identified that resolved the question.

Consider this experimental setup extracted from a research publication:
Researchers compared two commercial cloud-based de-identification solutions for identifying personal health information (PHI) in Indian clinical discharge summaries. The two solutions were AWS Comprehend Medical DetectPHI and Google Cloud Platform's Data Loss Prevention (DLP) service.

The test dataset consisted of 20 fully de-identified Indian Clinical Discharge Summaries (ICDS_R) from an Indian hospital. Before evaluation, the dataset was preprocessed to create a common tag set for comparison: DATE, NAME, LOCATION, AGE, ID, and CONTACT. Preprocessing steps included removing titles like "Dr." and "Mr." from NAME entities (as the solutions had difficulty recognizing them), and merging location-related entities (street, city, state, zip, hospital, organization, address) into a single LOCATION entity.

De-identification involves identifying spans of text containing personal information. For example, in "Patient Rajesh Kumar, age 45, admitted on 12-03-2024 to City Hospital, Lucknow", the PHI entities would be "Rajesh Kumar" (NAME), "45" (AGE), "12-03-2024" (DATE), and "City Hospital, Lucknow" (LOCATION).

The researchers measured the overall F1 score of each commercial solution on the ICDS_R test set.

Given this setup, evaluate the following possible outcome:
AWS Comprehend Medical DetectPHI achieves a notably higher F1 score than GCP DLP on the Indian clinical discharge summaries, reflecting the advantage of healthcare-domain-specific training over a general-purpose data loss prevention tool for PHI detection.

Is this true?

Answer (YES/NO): NO